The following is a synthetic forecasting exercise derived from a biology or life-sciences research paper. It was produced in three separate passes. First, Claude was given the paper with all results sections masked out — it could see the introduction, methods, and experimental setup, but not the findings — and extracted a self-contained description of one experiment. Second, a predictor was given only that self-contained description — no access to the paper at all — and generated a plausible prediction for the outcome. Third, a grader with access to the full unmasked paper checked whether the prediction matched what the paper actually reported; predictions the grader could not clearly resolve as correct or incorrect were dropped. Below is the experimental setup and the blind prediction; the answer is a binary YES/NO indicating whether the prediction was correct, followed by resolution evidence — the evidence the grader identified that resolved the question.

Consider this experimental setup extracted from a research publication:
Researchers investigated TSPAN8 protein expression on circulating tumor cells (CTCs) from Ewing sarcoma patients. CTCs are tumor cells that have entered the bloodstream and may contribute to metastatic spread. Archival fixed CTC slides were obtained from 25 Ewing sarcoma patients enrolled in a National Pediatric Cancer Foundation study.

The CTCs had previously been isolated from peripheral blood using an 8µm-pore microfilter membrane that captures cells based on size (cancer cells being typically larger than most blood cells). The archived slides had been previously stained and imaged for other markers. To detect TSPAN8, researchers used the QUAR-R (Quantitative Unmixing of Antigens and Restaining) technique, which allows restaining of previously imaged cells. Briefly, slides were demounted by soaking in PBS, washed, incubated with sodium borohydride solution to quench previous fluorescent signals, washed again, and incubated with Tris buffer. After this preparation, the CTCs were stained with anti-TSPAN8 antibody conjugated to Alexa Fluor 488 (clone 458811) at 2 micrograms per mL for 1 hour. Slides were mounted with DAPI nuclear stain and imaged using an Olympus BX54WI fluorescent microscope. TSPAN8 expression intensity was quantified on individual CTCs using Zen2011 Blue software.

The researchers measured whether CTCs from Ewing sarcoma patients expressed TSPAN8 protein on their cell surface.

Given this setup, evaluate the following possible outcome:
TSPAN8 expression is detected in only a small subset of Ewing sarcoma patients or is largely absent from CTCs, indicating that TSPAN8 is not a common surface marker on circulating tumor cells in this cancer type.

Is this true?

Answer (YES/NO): NO